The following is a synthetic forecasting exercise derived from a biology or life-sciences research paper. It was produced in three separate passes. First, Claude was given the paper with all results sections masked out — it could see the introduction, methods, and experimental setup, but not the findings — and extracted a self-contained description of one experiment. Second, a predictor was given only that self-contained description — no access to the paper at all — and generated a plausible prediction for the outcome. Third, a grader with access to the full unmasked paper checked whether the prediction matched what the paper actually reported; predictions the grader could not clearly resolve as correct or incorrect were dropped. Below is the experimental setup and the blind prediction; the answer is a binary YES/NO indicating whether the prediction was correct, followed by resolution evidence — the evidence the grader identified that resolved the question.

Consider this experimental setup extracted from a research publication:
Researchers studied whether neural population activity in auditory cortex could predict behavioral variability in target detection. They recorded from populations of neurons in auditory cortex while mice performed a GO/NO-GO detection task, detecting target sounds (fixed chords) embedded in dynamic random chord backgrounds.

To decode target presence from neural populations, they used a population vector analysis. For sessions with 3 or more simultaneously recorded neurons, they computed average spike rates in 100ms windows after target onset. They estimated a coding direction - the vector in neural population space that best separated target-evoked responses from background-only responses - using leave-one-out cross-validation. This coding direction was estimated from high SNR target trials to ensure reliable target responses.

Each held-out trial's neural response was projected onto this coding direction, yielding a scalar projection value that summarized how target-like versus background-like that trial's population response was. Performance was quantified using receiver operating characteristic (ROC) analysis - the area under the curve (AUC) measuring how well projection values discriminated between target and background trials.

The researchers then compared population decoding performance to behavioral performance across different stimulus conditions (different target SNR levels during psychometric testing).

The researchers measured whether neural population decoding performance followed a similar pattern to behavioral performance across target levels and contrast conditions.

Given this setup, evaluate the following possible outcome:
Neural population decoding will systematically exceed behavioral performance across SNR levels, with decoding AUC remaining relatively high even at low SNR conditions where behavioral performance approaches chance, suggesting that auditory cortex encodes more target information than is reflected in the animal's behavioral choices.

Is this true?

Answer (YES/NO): NO